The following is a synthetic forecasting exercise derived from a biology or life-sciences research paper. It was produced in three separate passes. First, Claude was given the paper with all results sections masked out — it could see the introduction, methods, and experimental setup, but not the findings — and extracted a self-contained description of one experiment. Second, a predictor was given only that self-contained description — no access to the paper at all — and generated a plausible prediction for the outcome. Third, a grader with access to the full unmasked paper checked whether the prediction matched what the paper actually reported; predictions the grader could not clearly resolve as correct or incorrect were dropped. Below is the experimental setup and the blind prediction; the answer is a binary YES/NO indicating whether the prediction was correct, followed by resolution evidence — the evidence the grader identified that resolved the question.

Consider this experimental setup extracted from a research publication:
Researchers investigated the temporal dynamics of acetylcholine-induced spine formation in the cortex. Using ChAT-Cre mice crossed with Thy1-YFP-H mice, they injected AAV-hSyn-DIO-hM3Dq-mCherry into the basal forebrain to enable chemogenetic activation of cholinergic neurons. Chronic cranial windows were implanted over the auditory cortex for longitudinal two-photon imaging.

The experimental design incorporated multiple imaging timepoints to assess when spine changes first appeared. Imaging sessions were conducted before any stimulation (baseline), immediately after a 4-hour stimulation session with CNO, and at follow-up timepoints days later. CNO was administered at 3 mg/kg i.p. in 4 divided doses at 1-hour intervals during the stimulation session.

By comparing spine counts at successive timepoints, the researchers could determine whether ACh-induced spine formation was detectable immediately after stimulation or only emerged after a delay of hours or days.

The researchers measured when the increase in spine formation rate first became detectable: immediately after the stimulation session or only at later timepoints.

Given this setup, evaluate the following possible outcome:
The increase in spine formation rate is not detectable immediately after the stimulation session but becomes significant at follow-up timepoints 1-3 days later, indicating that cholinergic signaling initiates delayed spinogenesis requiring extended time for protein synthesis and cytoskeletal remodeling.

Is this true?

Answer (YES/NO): NO